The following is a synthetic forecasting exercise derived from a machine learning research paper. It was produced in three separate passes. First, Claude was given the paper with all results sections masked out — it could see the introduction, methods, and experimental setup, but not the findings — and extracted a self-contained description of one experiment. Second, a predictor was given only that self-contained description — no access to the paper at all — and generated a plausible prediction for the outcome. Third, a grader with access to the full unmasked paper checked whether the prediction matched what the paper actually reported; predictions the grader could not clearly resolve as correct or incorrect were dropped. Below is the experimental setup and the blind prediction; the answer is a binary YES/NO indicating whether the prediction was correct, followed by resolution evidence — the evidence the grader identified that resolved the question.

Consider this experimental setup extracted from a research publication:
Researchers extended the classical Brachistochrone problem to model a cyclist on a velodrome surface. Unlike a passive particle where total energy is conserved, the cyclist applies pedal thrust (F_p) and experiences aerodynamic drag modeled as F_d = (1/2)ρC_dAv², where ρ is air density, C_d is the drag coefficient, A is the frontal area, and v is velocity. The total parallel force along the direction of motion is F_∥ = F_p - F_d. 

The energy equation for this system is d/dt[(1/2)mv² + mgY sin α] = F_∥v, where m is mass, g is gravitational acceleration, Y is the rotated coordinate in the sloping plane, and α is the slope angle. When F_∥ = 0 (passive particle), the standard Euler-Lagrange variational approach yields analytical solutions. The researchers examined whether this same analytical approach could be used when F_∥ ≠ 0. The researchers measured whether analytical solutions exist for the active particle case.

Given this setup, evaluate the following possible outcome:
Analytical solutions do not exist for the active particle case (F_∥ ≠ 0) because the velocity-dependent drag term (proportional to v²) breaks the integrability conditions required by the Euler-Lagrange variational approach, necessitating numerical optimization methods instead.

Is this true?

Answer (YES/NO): YES